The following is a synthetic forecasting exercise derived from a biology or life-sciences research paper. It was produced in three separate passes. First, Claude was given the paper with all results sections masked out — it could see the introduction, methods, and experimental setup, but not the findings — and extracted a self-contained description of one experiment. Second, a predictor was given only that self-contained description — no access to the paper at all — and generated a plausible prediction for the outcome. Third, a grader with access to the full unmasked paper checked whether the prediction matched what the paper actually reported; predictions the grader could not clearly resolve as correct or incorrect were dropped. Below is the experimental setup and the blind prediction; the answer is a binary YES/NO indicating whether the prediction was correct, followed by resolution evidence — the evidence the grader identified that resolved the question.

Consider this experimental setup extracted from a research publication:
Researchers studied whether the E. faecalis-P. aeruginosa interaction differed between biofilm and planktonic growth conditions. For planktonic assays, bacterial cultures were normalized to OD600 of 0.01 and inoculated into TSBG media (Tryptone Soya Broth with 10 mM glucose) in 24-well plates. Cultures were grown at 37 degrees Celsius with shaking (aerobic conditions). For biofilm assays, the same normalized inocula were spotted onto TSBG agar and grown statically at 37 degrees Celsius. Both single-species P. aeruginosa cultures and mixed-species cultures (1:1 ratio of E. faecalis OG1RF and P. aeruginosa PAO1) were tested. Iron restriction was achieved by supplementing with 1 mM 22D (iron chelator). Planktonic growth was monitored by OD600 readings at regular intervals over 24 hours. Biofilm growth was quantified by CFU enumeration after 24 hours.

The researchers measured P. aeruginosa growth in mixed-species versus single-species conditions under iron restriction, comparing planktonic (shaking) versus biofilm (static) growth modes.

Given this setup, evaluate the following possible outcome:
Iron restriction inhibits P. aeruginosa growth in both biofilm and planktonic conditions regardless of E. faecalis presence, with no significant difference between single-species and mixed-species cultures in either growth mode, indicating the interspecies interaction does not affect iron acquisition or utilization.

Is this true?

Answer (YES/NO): NO